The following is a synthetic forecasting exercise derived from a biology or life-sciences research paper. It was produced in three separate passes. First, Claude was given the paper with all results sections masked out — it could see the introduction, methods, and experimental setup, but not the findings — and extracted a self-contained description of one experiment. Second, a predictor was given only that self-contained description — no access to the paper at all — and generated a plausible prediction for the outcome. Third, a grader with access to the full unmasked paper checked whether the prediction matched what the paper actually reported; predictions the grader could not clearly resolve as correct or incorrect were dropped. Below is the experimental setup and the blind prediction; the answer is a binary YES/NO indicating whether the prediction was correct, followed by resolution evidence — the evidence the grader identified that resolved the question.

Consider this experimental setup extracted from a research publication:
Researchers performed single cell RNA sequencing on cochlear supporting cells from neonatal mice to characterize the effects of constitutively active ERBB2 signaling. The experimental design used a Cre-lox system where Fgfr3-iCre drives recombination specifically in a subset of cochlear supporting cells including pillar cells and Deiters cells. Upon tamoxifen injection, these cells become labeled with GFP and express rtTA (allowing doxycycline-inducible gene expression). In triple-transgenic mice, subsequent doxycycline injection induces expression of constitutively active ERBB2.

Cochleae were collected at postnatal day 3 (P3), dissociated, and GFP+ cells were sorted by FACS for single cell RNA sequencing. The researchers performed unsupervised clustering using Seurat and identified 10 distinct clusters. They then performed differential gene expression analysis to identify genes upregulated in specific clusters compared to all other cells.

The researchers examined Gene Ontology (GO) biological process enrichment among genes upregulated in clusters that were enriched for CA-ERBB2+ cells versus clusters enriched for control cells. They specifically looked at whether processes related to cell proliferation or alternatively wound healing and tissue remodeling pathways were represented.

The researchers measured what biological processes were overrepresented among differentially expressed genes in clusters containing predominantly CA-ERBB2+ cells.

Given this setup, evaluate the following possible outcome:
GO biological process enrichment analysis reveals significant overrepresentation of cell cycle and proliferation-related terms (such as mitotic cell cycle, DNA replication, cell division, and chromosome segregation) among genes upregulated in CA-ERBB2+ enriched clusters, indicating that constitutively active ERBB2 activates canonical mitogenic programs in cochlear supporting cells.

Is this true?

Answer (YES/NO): NO